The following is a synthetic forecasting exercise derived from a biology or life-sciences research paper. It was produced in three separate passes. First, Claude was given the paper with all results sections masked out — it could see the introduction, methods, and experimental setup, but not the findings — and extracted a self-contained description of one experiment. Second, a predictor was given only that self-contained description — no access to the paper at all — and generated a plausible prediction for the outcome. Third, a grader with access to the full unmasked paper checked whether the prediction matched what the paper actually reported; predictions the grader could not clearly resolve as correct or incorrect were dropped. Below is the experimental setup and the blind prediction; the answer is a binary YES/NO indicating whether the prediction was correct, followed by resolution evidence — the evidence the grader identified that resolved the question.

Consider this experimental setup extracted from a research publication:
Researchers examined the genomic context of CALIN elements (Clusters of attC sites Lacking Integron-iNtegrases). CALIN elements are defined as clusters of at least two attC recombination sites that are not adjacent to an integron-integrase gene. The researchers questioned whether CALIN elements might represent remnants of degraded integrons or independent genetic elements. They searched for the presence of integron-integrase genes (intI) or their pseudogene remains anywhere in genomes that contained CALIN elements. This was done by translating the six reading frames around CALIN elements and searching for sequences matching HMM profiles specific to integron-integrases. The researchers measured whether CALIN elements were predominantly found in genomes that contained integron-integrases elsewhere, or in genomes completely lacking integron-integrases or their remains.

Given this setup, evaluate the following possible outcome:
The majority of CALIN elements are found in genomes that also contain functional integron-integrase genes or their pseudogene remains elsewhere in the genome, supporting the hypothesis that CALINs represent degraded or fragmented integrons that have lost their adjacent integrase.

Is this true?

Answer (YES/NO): NO